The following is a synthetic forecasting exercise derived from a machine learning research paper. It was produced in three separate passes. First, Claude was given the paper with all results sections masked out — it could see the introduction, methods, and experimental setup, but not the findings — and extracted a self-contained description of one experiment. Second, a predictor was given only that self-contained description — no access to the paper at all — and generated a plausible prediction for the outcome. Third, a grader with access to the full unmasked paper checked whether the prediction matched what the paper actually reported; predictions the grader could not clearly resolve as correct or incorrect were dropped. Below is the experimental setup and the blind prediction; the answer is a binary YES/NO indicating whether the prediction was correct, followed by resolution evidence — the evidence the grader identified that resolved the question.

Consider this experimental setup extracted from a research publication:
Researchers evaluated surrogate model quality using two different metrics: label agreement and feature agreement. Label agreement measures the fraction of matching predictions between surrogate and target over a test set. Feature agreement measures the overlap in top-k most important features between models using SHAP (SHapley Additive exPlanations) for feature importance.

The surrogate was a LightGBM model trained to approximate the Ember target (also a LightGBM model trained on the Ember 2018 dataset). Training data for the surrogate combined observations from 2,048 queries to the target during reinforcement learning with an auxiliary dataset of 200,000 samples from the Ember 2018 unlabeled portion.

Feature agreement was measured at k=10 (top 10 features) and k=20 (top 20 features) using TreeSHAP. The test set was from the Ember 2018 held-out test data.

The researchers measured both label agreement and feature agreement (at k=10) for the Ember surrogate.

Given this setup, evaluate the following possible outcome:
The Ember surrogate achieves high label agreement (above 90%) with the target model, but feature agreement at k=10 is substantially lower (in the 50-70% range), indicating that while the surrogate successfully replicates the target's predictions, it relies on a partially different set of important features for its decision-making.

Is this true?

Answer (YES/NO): NO